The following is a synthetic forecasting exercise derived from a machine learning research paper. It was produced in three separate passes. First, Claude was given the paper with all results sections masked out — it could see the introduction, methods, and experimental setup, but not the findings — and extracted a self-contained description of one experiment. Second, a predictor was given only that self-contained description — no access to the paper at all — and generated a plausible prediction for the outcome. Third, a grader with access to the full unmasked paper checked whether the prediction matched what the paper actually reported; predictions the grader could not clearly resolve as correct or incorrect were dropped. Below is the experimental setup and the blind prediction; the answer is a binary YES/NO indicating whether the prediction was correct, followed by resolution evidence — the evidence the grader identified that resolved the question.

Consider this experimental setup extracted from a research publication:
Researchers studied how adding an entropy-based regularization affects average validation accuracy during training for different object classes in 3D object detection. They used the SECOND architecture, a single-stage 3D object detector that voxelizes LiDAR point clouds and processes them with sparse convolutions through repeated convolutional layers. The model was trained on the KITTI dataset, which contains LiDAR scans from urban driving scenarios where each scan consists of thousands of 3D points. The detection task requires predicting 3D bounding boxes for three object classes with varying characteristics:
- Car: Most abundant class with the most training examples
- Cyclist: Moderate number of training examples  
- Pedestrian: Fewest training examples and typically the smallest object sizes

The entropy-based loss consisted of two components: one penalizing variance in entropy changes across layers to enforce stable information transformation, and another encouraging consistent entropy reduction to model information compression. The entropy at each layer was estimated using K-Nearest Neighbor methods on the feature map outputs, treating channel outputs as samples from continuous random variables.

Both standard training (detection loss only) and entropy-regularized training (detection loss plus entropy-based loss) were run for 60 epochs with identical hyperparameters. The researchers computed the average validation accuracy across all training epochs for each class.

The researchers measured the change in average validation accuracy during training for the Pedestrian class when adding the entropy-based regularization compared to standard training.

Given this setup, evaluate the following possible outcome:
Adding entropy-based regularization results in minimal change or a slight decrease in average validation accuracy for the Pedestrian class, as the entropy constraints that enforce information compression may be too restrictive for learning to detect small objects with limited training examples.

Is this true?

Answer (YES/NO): YES